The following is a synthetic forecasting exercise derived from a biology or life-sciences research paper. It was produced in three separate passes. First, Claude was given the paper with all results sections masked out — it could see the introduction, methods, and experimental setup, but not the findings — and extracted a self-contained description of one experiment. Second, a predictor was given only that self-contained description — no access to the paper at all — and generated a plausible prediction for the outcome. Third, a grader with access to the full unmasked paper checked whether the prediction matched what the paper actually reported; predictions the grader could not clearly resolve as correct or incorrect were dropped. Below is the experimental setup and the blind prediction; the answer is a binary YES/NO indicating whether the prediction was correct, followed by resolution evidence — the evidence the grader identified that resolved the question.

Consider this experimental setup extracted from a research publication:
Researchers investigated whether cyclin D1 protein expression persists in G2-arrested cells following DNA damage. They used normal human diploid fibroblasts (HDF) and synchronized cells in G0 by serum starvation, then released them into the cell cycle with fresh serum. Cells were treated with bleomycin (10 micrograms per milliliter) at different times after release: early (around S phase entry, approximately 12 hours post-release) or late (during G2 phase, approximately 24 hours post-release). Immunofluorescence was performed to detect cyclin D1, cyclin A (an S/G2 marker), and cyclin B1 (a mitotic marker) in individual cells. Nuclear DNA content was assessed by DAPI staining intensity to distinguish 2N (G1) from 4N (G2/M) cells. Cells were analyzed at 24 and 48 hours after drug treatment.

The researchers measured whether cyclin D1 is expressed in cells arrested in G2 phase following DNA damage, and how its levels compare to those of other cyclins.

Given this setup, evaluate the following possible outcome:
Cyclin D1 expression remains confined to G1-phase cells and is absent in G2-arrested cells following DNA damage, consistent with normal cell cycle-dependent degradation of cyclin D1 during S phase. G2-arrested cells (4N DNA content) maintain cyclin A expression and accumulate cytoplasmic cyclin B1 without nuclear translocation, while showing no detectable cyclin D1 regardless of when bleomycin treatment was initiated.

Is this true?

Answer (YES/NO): NO